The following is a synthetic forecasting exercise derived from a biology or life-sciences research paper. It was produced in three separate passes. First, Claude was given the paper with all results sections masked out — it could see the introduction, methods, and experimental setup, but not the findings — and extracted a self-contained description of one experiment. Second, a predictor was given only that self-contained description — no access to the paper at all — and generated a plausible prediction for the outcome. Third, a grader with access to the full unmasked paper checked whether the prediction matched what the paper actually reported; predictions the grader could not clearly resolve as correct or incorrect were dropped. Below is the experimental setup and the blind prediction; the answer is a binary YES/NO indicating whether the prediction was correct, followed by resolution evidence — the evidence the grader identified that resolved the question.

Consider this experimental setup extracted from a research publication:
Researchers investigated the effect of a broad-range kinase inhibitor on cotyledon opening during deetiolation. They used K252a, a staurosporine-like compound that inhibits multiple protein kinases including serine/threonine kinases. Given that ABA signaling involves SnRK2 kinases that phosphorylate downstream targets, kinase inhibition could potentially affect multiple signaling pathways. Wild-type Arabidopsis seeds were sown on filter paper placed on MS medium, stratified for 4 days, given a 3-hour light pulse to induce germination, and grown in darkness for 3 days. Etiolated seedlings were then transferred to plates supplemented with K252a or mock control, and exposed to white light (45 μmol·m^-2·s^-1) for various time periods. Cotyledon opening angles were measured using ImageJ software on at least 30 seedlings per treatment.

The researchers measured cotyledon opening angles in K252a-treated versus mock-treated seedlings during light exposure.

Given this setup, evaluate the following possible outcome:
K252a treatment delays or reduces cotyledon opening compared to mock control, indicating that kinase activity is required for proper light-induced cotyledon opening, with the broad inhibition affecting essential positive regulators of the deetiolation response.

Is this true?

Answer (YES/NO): NO